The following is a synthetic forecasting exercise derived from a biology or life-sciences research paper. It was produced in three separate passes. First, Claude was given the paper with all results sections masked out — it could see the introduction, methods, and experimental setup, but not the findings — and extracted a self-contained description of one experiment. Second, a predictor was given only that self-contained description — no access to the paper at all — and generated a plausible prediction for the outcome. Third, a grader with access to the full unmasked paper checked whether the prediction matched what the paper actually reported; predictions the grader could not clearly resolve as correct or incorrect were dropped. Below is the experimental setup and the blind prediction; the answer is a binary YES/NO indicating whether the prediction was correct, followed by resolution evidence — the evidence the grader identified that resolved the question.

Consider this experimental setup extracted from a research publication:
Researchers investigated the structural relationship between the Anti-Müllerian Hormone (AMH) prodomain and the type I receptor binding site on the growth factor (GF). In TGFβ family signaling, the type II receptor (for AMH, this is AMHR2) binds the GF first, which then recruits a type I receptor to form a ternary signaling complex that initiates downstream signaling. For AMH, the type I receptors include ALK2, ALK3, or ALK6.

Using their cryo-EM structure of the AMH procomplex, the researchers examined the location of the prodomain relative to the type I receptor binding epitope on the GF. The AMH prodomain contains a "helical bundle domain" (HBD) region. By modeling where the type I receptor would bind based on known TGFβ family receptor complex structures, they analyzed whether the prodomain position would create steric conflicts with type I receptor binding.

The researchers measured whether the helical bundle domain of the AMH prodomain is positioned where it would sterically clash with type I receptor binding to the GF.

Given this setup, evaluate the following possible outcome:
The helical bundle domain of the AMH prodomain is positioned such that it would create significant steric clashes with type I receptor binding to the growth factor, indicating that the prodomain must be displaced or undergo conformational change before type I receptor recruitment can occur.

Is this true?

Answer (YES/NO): NO